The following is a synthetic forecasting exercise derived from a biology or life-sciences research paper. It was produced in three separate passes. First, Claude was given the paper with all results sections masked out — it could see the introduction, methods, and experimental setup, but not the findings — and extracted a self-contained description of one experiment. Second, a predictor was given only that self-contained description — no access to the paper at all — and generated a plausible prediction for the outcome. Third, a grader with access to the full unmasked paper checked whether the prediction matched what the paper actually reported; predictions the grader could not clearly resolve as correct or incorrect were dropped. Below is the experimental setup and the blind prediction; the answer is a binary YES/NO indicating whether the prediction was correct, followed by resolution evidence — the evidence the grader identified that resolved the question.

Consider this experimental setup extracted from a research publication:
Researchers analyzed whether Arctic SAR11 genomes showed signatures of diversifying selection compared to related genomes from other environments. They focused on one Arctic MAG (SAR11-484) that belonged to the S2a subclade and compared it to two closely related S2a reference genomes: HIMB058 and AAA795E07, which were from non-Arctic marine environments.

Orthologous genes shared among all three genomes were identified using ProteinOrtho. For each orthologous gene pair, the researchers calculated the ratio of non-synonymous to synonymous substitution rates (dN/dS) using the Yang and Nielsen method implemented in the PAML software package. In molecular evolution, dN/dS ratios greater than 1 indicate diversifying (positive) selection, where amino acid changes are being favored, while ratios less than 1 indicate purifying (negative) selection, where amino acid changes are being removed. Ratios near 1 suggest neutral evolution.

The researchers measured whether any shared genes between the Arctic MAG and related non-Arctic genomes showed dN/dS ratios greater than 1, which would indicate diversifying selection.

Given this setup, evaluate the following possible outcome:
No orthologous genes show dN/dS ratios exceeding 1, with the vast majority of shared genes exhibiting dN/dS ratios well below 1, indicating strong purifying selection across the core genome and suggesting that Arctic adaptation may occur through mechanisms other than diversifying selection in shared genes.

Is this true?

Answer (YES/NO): NO